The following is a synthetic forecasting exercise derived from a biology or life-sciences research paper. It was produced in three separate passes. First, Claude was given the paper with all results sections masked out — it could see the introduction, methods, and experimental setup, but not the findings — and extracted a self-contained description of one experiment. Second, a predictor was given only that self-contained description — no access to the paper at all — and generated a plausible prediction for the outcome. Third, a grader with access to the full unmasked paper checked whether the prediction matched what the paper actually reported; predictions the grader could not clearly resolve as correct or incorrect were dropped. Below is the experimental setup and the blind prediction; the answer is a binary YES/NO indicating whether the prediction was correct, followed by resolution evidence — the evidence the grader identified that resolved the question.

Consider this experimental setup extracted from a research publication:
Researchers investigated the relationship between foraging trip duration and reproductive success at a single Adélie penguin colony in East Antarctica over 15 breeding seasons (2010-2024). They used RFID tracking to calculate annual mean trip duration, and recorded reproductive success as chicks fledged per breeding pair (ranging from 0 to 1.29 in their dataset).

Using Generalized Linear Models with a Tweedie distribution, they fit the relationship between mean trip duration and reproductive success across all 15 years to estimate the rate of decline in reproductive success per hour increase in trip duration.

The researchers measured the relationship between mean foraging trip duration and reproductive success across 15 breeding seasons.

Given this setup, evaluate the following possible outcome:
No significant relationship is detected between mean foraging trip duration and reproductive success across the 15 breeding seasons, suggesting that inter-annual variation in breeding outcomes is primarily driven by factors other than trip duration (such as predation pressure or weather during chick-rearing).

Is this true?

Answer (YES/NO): NO